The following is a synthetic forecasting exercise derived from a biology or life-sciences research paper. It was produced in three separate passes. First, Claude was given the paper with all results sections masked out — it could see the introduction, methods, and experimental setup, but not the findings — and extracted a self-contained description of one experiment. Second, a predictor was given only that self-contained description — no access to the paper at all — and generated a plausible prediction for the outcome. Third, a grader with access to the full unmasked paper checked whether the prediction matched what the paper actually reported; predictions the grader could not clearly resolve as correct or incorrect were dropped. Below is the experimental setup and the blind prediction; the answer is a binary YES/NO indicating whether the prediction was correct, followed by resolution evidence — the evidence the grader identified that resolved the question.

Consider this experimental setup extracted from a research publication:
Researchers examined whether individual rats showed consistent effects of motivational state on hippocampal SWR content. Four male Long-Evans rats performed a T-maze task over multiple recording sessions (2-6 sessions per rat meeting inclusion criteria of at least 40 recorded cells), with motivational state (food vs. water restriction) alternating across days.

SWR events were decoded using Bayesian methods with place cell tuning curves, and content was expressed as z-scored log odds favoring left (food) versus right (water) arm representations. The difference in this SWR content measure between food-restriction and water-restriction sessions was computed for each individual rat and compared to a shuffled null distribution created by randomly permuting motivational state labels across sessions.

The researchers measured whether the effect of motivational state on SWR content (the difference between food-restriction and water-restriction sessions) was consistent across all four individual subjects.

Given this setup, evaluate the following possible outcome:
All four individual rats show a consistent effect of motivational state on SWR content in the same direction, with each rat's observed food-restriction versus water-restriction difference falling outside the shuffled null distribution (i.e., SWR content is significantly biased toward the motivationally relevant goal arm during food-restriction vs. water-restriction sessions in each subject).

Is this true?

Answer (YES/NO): NO